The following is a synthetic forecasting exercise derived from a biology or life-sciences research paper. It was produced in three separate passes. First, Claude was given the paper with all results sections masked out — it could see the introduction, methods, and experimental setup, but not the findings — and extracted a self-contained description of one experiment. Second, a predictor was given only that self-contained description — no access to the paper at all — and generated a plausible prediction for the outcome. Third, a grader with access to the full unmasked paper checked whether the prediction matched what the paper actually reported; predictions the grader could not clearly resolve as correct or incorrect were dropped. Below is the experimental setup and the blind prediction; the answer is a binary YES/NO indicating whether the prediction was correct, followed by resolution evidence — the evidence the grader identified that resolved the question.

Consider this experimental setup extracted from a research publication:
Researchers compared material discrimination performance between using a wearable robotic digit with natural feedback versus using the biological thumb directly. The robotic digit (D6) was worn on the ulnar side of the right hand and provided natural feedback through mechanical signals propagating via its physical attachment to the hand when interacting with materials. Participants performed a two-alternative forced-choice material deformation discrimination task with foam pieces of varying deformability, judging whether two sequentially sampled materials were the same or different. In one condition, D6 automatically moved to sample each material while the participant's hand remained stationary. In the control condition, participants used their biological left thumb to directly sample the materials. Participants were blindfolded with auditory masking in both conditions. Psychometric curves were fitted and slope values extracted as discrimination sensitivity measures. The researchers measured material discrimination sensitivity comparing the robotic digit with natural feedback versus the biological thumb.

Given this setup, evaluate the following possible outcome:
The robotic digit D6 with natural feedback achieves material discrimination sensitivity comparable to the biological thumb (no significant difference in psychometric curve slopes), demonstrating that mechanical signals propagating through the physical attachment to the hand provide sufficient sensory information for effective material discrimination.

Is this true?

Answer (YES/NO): NO